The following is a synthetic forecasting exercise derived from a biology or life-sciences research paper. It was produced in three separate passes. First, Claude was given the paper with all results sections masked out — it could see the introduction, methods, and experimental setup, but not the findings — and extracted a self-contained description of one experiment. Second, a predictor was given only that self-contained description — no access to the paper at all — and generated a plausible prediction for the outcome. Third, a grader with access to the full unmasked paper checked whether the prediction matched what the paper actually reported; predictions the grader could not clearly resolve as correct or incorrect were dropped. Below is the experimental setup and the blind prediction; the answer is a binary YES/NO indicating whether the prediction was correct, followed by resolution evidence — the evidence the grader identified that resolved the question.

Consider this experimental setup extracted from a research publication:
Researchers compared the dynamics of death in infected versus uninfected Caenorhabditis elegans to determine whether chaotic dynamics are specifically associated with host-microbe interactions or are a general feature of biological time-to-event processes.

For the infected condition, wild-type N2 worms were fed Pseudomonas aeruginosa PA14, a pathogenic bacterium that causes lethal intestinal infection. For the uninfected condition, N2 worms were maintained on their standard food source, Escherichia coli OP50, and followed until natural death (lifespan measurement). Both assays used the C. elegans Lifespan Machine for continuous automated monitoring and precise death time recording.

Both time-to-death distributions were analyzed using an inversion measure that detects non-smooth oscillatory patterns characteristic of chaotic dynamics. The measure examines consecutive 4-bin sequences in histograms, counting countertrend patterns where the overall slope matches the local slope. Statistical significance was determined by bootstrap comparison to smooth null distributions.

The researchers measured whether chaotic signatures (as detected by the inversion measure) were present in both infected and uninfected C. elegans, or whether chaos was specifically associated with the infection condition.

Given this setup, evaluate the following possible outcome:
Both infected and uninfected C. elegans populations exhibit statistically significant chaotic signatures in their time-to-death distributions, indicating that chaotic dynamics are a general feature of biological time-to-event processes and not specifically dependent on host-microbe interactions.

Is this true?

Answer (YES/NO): NO